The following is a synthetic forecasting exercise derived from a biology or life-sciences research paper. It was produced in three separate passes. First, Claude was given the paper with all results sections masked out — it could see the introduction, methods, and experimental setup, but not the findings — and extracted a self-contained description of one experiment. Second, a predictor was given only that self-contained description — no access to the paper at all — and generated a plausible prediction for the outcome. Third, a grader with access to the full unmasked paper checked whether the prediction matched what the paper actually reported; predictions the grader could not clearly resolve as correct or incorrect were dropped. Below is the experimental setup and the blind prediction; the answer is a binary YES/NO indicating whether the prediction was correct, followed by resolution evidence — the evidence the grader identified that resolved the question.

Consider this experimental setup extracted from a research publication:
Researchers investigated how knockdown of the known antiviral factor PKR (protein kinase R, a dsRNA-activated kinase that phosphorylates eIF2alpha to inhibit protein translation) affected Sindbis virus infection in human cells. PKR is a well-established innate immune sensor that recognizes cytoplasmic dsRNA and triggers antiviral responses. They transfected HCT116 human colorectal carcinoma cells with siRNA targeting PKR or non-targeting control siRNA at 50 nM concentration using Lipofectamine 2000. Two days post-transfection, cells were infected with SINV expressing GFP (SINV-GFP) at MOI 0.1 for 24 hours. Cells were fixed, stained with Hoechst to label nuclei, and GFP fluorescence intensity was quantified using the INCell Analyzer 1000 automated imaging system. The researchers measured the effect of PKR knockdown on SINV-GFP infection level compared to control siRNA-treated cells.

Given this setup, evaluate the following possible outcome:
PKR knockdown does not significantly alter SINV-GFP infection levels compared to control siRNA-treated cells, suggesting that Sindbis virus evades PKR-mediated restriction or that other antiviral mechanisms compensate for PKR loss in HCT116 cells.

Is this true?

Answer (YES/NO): NO